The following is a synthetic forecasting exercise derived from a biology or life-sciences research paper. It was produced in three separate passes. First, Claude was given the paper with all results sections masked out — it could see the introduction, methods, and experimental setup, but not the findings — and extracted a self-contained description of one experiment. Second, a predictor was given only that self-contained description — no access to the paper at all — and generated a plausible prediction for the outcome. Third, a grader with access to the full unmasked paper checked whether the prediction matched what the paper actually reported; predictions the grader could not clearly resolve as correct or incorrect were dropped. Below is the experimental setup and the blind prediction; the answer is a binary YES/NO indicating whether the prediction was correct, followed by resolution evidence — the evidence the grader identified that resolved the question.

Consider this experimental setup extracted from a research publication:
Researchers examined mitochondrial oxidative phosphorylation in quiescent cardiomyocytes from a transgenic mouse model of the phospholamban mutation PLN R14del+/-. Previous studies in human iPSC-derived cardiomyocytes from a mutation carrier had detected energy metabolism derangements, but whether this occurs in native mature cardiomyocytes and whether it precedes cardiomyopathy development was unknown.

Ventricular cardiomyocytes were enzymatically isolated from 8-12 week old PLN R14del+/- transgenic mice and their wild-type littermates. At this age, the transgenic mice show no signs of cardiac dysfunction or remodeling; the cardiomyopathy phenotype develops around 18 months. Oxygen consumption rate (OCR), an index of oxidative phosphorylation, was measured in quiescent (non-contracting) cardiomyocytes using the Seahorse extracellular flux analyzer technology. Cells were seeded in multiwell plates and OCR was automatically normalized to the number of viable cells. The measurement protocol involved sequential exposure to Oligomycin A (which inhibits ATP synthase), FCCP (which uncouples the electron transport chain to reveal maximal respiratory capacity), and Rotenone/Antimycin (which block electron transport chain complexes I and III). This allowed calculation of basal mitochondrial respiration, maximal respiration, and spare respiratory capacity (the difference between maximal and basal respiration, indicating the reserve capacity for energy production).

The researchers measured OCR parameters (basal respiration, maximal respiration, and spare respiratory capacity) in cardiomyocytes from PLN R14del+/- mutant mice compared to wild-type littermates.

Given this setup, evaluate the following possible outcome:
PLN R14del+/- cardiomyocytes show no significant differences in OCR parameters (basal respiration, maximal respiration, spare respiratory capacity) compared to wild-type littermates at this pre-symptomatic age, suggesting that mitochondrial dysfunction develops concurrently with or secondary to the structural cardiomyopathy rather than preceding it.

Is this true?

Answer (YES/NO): NO